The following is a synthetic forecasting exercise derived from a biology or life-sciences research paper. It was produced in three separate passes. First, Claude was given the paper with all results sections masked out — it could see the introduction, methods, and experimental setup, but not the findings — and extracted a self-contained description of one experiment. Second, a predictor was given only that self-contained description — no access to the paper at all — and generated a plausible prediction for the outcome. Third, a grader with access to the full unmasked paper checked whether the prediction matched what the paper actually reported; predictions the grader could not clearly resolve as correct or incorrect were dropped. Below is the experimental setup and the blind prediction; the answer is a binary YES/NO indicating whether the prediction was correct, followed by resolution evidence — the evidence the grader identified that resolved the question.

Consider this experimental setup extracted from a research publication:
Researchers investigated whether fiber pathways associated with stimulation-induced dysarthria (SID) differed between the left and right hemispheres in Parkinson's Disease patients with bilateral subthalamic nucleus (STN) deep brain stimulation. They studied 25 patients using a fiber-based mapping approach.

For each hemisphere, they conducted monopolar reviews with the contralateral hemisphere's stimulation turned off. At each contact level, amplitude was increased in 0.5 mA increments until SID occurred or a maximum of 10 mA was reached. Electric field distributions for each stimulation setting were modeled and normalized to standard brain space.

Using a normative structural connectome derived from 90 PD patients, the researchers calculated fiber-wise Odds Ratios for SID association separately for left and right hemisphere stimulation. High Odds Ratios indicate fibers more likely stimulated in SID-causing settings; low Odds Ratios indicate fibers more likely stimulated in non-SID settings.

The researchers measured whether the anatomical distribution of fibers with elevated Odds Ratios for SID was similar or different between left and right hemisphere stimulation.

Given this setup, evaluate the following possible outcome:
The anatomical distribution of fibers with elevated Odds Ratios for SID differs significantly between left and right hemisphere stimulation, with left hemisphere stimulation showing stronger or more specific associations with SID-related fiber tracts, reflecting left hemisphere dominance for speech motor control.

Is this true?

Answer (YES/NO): NO